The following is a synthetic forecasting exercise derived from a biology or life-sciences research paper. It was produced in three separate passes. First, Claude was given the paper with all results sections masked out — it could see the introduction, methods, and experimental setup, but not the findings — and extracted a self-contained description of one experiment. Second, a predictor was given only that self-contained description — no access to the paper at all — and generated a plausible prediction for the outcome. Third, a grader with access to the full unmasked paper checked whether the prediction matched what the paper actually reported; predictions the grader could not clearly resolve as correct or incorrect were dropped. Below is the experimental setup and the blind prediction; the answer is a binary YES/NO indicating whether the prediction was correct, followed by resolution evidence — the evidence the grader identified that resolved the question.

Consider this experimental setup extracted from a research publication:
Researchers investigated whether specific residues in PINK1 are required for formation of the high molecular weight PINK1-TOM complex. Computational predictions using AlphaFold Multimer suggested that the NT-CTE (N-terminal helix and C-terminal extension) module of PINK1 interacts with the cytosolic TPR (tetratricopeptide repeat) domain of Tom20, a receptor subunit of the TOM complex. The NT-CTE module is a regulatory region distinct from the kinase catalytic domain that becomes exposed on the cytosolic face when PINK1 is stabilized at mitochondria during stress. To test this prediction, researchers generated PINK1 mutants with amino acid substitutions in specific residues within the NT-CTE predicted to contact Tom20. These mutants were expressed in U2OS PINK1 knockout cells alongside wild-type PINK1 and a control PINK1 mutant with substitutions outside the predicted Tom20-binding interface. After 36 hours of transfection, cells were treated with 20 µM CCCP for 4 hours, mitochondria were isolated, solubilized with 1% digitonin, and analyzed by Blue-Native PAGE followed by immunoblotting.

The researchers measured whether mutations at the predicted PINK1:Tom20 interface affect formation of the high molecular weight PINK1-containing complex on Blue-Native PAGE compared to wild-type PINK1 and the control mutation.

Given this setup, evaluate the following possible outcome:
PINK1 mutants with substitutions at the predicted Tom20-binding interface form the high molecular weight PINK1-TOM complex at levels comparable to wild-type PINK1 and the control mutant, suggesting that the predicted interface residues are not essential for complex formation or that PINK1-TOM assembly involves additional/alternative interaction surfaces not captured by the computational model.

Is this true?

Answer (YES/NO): NO